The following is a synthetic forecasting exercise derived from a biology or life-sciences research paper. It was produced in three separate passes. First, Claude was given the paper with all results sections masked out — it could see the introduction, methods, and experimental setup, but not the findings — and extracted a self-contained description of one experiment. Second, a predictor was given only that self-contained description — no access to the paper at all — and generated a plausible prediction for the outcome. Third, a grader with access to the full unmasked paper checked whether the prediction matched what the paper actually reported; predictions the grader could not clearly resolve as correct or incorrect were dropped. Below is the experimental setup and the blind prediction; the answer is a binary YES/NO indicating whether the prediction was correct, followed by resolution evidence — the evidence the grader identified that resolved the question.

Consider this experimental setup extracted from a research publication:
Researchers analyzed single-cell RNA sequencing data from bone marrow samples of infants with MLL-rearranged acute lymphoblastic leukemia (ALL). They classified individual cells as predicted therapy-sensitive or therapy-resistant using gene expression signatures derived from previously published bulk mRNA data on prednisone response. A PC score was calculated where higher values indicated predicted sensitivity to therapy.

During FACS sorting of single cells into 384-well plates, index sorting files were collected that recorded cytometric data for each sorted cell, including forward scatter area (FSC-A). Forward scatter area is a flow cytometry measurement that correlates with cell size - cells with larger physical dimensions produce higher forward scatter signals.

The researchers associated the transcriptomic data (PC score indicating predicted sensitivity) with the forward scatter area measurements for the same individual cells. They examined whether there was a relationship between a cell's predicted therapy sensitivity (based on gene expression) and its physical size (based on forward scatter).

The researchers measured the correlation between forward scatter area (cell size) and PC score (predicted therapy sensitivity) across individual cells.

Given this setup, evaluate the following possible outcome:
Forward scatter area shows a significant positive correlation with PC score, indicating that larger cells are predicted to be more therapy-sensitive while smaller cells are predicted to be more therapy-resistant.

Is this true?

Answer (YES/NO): YES